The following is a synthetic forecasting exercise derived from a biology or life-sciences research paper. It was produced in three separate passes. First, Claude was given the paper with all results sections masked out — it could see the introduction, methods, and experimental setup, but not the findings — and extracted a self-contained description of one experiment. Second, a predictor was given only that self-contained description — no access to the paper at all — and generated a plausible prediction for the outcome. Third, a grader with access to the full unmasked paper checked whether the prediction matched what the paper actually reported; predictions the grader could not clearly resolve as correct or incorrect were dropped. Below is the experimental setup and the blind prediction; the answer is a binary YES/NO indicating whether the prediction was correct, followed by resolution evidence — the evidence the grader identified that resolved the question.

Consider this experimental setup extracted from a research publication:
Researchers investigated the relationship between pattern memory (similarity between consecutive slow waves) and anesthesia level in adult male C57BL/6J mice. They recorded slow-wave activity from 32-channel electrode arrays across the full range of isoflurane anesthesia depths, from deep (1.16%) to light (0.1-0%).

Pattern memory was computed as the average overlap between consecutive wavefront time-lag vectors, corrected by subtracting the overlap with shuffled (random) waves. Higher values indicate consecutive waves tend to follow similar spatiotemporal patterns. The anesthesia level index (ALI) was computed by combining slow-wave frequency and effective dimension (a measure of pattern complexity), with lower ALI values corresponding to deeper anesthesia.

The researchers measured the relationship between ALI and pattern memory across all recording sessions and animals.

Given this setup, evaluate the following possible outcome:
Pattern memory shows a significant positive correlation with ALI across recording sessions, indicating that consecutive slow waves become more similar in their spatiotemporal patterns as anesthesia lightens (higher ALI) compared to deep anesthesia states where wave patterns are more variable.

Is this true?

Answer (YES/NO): YES